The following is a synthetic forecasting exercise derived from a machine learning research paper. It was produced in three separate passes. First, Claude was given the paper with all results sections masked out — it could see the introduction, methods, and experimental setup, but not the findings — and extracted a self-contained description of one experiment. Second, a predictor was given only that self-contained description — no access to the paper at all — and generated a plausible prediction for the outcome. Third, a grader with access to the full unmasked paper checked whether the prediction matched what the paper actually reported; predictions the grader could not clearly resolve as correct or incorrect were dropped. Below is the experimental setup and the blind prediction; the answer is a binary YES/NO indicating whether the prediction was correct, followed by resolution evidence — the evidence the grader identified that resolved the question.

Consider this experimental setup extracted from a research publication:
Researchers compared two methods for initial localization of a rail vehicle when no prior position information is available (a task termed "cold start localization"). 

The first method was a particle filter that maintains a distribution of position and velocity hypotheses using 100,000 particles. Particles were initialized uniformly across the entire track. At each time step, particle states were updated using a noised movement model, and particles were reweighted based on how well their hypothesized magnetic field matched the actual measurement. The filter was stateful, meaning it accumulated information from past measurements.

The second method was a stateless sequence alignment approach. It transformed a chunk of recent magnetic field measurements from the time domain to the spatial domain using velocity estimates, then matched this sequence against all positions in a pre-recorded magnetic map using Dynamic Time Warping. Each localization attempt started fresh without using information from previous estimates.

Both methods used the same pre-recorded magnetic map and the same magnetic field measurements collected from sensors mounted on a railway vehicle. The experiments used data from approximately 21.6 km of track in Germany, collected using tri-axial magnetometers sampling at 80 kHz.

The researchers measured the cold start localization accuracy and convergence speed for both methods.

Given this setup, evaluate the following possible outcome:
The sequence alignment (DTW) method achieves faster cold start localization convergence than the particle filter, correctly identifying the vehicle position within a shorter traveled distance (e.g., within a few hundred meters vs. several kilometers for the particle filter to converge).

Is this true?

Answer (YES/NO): NO